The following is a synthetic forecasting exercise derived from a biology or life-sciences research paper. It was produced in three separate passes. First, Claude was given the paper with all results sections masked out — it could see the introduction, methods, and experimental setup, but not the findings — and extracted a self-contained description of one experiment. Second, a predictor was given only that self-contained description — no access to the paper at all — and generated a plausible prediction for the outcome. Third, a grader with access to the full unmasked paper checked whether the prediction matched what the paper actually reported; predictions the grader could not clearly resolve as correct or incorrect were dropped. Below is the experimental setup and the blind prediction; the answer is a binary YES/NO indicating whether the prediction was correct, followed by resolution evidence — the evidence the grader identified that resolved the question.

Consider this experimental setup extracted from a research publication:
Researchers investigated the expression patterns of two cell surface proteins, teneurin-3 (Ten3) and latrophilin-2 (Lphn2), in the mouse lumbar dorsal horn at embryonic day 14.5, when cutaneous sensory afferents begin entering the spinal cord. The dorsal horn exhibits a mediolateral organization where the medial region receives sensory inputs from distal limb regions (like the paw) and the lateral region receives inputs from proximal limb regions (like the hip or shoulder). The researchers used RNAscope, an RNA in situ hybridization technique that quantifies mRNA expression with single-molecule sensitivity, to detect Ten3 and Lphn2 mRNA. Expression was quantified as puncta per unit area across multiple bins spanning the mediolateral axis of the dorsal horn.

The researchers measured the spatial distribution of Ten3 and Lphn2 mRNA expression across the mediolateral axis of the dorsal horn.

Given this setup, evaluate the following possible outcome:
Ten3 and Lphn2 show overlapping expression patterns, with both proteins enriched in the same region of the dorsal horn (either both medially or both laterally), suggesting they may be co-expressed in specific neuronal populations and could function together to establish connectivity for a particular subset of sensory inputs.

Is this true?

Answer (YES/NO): NO